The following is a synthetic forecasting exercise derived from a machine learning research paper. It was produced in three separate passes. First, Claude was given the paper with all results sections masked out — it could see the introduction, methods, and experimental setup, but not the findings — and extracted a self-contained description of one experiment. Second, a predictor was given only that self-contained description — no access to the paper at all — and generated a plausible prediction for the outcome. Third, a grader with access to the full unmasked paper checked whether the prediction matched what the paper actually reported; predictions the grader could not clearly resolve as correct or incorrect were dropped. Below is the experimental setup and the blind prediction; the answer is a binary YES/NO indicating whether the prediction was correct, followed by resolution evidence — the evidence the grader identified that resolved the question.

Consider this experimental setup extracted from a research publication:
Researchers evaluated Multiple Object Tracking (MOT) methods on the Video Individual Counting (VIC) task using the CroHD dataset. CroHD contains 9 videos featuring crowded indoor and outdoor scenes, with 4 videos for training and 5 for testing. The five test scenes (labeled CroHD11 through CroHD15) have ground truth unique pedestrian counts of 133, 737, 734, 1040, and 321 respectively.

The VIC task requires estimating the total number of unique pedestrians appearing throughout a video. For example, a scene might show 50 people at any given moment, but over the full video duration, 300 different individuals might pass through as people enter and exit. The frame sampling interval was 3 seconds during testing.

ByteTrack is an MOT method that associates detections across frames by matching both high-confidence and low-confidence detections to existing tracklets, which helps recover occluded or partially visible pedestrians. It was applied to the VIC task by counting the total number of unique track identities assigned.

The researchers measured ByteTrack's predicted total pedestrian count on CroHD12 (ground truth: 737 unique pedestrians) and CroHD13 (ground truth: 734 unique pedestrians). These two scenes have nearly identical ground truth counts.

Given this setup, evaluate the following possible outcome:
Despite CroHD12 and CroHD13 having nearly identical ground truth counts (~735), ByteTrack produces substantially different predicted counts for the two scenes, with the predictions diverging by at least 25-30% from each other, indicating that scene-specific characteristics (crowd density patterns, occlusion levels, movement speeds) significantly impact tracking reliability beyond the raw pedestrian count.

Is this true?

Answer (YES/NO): YES